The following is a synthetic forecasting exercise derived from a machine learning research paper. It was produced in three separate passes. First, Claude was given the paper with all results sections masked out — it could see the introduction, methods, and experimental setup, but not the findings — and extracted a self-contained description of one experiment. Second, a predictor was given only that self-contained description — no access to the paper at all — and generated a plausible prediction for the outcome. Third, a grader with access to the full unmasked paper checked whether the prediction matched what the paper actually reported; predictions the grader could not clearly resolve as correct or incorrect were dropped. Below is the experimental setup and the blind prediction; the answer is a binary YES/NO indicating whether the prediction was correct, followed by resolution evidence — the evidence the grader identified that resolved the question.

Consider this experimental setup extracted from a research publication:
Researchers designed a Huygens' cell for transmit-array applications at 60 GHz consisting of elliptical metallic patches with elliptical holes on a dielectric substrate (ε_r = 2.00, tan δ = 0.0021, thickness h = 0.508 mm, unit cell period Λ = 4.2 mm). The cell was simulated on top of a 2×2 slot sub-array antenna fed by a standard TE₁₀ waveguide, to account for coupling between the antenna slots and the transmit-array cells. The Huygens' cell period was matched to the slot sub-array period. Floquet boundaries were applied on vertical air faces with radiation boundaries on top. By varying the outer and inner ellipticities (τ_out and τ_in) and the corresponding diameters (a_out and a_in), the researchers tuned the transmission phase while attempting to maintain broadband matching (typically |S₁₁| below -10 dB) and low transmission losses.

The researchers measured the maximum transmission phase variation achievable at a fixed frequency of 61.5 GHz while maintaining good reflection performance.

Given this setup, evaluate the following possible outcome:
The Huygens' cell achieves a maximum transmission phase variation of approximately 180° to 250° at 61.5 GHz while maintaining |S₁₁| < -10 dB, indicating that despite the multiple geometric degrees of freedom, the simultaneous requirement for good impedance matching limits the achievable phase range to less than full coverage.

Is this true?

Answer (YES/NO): NO